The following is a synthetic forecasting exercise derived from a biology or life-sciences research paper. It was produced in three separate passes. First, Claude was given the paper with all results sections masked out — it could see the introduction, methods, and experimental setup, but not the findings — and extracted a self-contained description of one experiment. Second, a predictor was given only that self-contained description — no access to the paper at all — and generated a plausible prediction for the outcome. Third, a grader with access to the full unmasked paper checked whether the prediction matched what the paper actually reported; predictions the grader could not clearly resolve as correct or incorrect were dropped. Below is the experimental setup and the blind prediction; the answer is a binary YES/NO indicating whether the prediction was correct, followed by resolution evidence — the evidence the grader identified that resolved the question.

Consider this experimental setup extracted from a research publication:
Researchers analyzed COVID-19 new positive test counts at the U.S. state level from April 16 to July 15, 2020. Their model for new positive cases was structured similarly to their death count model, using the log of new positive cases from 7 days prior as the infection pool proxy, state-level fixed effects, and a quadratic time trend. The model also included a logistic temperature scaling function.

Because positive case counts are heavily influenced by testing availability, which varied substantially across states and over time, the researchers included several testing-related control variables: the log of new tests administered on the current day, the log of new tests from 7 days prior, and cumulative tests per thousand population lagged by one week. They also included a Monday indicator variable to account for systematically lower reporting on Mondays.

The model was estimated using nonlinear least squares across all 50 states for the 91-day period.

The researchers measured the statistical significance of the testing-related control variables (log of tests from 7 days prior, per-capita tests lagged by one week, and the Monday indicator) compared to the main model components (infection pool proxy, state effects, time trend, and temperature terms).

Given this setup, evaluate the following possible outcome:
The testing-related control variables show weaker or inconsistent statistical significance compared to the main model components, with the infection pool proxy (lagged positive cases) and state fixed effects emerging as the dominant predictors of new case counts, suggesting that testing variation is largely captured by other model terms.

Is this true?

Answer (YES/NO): NO